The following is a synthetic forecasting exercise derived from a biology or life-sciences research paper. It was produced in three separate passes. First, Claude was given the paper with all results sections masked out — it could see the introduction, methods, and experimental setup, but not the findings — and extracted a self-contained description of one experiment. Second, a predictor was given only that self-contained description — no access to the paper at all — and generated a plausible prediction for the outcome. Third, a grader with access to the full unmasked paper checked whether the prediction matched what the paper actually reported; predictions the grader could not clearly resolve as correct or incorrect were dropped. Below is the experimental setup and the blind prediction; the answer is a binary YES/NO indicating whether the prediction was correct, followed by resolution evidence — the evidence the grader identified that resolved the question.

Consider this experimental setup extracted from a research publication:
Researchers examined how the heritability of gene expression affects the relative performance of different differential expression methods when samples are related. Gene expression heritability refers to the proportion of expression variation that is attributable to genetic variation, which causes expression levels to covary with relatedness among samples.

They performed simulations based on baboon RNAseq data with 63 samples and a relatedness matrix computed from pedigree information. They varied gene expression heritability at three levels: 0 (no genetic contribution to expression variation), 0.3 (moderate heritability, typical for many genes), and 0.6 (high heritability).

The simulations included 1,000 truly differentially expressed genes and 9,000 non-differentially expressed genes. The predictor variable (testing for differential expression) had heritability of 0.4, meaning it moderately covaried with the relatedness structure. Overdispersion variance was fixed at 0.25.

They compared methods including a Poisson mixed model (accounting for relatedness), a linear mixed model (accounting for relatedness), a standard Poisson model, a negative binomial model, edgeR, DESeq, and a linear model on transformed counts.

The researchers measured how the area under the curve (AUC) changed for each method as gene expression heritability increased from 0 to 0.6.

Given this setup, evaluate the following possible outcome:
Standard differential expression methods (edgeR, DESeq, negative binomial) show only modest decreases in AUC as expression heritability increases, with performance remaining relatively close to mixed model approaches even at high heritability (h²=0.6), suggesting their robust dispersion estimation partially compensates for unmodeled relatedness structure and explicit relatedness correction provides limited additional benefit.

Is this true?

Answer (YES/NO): NO